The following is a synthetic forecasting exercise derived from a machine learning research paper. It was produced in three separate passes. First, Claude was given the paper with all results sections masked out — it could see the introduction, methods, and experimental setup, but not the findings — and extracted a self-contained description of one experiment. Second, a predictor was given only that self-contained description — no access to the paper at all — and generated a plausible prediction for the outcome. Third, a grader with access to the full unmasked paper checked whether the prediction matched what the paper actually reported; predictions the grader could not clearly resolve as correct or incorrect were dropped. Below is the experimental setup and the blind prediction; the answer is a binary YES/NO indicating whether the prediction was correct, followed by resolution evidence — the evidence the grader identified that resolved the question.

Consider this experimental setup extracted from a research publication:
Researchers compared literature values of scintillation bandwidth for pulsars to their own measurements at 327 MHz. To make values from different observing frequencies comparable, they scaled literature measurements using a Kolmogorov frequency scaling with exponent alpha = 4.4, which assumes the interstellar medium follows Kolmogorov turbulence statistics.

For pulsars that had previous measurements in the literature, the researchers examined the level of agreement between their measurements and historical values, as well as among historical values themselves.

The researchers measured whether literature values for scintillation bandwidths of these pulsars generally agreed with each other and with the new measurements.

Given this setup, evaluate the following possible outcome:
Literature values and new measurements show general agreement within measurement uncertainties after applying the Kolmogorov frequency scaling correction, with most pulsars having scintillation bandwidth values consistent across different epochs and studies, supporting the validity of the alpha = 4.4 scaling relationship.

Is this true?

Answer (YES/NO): NO